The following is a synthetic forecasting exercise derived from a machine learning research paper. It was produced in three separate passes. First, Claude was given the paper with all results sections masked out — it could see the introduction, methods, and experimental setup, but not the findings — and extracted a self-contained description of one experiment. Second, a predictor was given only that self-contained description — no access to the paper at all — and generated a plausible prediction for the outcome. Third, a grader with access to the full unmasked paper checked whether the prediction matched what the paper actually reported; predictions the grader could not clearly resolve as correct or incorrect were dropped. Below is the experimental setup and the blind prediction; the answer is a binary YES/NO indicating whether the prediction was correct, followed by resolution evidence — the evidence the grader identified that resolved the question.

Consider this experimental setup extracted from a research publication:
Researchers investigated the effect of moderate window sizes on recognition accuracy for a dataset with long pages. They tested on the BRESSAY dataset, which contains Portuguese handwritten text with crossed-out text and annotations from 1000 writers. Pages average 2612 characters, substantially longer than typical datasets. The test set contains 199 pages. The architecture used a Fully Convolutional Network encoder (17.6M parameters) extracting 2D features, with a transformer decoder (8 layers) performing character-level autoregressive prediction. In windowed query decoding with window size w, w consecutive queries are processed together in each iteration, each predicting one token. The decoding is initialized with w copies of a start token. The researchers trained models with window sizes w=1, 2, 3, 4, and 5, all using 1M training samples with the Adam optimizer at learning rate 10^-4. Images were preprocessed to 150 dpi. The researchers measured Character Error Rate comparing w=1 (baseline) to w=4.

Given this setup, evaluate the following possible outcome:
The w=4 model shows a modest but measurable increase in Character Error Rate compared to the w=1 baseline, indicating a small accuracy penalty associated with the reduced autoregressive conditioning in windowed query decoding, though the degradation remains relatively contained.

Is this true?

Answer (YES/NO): YES